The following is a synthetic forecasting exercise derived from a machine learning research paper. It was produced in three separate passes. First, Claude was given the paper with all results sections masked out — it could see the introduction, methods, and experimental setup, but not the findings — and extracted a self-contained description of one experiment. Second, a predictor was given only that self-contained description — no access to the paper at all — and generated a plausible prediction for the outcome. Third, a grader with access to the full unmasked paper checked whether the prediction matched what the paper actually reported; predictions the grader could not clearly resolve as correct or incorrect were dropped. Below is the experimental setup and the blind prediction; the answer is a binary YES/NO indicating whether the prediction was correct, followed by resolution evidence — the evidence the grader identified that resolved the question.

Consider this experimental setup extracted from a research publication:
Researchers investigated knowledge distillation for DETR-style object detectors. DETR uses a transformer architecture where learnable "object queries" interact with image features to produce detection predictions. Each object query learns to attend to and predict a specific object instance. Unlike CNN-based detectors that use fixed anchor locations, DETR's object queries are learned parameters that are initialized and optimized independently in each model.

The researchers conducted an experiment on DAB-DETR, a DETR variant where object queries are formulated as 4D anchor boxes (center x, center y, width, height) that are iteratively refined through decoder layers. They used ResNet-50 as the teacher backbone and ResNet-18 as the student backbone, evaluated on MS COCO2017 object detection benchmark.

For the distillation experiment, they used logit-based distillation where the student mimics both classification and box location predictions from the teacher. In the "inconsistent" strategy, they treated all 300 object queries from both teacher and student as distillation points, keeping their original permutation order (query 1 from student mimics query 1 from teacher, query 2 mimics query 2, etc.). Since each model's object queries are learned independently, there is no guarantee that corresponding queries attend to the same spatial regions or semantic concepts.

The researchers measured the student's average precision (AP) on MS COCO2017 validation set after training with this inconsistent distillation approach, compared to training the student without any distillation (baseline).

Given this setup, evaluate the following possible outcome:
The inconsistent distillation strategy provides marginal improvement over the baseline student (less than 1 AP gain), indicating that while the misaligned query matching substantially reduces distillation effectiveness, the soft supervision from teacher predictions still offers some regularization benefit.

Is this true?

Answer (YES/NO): NO